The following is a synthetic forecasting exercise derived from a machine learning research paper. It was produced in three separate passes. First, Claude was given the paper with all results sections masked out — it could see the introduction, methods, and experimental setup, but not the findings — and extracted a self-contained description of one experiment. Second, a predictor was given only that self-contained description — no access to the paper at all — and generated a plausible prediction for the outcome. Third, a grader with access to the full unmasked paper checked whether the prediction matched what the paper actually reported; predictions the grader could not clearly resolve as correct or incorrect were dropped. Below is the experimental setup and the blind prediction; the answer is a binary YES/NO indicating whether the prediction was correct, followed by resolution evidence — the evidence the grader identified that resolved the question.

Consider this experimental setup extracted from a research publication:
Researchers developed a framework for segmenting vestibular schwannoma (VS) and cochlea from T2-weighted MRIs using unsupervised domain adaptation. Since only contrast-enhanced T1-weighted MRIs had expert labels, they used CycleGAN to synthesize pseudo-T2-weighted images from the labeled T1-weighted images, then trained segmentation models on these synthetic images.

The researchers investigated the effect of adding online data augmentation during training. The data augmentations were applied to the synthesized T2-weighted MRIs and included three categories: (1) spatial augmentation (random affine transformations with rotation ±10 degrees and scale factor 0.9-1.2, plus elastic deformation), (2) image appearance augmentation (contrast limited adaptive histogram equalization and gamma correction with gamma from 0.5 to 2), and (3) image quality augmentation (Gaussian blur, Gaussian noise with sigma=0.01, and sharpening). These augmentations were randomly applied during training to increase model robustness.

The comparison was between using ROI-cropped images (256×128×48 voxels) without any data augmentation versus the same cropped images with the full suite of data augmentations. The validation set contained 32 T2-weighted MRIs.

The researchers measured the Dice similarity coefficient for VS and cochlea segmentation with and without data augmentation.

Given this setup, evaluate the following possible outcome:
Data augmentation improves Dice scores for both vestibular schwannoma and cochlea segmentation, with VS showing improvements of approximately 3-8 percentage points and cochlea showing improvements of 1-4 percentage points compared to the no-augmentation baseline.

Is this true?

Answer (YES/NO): NO